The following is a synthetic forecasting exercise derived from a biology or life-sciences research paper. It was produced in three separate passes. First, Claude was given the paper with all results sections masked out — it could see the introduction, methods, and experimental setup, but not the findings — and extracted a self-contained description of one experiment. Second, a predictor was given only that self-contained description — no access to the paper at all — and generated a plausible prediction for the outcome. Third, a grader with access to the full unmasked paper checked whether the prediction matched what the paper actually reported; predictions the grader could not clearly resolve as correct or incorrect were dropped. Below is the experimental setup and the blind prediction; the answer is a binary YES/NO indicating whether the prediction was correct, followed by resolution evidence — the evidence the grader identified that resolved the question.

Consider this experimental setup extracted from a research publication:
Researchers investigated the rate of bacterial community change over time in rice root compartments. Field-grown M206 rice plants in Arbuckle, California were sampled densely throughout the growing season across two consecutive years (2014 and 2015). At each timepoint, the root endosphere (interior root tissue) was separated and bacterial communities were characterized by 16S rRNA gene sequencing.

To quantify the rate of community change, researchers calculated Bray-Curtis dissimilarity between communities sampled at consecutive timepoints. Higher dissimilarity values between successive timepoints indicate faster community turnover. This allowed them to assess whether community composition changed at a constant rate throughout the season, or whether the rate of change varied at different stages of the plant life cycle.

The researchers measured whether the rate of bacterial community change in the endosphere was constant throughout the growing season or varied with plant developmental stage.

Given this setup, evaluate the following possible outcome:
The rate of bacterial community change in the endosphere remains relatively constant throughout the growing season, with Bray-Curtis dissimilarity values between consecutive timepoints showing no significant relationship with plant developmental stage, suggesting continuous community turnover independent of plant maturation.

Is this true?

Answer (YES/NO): NO